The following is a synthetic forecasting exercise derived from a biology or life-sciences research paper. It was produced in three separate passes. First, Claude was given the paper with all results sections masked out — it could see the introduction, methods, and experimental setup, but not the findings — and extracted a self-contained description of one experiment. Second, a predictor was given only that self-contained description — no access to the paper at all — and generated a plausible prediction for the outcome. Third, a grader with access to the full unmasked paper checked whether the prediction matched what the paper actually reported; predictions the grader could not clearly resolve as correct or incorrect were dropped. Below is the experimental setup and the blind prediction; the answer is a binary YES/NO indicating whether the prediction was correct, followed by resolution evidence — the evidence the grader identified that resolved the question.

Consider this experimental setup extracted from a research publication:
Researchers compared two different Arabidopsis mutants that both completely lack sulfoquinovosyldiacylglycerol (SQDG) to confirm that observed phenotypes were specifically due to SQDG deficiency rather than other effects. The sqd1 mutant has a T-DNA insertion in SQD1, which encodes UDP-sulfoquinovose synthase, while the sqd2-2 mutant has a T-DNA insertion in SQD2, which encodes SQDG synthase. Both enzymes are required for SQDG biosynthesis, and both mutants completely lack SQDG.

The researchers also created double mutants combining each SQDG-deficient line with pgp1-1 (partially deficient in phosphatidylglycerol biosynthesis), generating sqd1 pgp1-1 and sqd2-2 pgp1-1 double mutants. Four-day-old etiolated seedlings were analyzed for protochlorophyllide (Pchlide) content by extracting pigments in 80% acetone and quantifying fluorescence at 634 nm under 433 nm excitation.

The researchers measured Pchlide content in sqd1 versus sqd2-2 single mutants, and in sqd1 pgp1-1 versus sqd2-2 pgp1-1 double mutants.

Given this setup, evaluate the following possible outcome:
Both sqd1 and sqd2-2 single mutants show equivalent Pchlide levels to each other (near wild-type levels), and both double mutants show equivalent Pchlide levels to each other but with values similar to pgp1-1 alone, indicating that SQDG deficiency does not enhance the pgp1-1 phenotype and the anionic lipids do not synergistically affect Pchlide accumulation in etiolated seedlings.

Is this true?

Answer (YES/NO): NO